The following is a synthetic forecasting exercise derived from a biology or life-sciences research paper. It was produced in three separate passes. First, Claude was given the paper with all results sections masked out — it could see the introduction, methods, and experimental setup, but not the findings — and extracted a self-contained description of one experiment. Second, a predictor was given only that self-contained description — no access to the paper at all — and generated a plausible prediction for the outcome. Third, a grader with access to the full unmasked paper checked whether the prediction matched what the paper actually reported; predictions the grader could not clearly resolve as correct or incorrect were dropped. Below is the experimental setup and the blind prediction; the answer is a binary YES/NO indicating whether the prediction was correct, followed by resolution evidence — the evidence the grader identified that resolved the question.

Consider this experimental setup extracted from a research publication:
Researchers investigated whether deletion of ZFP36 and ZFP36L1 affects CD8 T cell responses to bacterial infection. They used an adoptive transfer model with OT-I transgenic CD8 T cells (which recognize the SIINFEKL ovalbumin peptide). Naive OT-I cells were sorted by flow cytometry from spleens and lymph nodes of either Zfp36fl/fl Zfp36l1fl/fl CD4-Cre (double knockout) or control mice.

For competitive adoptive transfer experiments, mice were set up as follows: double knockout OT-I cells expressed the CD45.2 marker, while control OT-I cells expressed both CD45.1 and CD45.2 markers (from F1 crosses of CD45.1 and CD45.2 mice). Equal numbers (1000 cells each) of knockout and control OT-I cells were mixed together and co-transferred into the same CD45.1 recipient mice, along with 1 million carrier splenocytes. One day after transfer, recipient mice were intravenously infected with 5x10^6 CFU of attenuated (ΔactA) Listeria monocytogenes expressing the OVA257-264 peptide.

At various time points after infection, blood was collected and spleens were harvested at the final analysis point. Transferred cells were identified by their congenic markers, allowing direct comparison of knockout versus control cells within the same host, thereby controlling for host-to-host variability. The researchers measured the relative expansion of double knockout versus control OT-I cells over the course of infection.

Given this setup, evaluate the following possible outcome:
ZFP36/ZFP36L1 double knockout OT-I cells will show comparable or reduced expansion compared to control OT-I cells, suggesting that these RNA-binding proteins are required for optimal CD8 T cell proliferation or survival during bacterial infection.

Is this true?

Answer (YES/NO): NO